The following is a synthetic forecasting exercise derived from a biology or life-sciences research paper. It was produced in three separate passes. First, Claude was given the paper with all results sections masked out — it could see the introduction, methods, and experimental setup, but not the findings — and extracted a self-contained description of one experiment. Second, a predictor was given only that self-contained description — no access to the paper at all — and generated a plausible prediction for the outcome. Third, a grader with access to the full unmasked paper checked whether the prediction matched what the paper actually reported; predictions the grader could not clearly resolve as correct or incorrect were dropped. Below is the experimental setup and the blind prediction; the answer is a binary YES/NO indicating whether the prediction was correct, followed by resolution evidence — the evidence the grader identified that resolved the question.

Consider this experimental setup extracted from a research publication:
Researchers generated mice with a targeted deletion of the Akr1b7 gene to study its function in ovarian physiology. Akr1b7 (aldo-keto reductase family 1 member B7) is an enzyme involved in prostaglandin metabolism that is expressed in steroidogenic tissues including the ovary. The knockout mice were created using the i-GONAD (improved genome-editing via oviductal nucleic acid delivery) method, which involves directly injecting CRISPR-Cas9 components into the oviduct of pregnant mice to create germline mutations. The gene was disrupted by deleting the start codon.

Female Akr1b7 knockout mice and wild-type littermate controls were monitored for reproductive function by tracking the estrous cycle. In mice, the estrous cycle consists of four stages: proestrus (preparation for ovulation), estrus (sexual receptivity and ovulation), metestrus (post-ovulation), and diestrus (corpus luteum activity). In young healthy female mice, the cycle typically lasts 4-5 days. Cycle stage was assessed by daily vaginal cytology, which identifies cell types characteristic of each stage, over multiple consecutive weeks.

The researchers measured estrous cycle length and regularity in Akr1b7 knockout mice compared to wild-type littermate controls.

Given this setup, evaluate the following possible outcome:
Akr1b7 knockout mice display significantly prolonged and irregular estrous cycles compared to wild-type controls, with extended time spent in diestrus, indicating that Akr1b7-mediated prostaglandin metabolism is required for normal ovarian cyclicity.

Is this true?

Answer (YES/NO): NO